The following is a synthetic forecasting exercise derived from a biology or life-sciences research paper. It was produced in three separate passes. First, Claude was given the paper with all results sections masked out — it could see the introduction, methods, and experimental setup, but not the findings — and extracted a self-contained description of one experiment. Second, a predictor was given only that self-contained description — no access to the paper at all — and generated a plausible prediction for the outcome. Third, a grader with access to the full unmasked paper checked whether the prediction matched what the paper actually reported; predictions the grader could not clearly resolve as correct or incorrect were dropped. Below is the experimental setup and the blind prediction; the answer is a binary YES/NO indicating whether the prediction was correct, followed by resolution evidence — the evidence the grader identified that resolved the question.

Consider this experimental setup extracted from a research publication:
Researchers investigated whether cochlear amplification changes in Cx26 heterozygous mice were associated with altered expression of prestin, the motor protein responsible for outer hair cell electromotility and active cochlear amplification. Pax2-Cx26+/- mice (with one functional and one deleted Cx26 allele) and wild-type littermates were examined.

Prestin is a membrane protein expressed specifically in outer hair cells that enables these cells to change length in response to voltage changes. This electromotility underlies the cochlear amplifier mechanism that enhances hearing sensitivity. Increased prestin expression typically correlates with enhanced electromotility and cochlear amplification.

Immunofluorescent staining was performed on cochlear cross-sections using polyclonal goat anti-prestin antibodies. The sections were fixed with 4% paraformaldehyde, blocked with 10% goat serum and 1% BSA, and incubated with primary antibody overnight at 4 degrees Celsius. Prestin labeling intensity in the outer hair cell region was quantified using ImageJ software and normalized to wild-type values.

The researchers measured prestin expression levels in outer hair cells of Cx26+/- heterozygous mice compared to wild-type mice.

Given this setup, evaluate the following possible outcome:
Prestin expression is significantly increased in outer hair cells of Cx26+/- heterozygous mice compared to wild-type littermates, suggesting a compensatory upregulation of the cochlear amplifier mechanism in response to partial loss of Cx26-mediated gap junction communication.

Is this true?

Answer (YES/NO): YES